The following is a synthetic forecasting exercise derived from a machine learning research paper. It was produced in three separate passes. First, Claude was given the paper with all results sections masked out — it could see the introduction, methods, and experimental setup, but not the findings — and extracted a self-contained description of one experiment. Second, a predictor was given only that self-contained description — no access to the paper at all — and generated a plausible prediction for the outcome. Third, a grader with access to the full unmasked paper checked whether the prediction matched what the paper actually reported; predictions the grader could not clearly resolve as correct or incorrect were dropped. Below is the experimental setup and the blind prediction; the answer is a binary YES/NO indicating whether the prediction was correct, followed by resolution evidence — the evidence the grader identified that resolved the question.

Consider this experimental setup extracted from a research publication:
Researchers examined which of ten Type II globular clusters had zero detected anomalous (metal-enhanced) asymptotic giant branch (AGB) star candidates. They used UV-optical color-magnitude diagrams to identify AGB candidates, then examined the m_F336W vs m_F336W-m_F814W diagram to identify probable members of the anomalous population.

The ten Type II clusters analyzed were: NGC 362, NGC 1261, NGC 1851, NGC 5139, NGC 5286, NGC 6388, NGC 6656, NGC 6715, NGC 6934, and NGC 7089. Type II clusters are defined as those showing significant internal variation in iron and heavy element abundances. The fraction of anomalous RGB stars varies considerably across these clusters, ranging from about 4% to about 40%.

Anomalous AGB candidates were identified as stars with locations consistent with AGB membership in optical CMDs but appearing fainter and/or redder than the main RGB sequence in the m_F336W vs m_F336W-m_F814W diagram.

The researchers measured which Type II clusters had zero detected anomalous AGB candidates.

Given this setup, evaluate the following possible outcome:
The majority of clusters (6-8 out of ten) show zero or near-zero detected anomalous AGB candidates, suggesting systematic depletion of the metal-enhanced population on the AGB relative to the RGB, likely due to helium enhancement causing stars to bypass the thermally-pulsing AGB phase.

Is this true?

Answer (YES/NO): NO